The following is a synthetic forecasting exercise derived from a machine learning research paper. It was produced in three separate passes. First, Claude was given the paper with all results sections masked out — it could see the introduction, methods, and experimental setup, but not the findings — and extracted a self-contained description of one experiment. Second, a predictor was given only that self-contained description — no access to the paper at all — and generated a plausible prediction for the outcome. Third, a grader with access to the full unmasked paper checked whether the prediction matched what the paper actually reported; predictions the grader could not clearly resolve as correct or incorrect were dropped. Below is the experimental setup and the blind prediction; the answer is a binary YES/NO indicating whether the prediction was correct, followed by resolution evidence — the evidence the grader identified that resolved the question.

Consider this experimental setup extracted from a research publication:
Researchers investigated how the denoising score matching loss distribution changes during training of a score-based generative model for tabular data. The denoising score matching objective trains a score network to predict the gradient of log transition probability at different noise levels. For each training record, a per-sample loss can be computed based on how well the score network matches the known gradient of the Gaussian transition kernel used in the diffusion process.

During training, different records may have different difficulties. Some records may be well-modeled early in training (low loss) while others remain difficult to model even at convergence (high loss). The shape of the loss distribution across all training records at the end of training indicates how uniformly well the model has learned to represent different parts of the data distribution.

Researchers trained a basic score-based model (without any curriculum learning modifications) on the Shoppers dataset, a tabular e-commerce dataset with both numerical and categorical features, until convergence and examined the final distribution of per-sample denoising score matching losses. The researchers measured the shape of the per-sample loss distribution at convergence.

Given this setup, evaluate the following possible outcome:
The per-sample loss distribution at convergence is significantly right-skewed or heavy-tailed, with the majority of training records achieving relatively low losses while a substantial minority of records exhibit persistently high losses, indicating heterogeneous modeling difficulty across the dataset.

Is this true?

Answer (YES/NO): YES